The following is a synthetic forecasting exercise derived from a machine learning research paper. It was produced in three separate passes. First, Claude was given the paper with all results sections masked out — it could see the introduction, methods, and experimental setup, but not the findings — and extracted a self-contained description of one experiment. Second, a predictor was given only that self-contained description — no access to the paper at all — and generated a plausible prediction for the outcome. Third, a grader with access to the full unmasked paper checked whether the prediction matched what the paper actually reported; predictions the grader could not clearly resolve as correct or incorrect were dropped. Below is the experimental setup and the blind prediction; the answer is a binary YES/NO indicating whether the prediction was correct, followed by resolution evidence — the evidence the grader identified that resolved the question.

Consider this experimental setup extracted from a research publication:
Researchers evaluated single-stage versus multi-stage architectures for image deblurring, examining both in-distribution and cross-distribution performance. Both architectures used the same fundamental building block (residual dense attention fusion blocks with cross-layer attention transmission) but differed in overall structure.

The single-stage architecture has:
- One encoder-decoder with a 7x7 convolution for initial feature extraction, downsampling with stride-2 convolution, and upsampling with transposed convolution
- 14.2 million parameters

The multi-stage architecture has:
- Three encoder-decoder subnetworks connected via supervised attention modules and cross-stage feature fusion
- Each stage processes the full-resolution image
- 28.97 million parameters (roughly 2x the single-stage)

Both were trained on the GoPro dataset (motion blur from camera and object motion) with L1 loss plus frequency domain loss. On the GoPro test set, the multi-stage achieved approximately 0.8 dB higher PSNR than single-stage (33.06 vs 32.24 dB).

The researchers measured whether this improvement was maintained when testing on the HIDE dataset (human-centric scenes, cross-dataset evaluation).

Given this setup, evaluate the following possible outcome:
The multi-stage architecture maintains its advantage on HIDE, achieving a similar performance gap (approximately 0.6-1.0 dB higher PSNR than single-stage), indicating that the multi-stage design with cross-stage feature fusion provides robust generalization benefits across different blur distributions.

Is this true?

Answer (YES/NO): YES